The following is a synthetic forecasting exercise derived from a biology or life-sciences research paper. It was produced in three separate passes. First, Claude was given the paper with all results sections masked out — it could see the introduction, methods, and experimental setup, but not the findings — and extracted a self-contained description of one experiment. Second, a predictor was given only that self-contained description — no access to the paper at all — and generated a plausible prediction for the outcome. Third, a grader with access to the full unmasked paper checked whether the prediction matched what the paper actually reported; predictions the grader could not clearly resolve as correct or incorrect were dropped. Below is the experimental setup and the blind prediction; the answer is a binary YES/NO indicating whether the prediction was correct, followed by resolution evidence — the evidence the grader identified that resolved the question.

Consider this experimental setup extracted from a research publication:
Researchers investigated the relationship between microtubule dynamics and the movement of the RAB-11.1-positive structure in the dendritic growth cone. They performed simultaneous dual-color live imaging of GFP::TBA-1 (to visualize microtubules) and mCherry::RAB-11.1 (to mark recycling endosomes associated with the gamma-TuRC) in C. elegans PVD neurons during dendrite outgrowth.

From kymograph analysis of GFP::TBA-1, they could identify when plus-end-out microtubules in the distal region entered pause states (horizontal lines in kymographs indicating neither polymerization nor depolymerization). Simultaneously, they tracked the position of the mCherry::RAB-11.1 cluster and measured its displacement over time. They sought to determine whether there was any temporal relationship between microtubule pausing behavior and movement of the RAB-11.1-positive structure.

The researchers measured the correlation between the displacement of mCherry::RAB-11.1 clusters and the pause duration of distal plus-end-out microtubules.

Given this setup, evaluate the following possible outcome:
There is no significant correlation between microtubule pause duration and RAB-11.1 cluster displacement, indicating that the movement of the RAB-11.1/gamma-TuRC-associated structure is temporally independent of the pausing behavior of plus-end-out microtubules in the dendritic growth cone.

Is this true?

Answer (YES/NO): NO